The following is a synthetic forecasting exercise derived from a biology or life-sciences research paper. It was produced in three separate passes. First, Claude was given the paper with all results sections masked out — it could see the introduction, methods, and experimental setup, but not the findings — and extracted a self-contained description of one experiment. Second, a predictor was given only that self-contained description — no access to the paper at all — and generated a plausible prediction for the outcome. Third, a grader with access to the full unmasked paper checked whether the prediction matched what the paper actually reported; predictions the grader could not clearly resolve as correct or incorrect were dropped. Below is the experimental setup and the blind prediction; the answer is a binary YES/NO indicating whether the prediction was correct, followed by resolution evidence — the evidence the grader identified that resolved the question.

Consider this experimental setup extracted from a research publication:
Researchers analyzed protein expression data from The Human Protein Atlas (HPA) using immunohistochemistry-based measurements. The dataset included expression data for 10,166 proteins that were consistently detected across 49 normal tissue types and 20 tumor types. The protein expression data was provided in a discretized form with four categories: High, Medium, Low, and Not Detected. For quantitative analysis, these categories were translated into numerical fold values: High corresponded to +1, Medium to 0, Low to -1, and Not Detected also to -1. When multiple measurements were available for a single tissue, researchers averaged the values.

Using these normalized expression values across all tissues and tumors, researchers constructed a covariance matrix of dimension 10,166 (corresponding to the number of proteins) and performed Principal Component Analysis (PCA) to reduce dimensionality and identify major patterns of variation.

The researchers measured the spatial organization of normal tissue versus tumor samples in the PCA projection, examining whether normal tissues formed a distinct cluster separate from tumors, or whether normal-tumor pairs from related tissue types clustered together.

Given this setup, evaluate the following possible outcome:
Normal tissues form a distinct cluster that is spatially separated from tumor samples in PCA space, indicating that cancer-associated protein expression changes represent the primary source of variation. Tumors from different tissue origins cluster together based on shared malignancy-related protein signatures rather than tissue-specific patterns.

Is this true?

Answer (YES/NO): NO